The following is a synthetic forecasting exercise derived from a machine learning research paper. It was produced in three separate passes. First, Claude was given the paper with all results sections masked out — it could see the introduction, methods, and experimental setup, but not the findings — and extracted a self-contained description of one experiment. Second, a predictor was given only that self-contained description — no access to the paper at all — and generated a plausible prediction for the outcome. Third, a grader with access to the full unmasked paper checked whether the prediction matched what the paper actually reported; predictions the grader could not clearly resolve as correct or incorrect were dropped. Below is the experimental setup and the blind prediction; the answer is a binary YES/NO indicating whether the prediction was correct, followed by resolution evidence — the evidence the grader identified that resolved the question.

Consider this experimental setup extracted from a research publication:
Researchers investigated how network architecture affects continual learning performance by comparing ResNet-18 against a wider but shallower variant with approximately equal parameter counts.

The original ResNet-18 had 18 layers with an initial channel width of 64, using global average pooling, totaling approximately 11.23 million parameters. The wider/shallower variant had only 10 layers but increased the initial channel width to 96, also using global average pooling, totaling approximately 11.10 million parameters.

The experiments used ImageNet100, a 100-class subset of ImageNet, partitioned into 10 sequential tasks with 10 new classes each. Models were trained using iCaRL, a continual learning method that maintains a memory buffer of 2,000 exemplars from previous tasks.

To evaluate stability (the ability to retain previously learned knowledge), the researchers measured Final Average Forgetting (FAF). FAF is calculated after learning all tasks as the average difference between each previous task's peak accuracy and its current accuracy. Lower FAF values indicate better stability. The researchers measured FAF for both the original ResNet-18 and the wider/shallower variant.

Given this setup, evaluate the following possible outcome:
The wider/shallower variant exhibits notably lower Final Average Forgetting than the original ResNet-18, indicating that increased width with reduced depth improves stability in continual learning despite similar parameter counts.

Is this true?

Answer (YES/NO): YES